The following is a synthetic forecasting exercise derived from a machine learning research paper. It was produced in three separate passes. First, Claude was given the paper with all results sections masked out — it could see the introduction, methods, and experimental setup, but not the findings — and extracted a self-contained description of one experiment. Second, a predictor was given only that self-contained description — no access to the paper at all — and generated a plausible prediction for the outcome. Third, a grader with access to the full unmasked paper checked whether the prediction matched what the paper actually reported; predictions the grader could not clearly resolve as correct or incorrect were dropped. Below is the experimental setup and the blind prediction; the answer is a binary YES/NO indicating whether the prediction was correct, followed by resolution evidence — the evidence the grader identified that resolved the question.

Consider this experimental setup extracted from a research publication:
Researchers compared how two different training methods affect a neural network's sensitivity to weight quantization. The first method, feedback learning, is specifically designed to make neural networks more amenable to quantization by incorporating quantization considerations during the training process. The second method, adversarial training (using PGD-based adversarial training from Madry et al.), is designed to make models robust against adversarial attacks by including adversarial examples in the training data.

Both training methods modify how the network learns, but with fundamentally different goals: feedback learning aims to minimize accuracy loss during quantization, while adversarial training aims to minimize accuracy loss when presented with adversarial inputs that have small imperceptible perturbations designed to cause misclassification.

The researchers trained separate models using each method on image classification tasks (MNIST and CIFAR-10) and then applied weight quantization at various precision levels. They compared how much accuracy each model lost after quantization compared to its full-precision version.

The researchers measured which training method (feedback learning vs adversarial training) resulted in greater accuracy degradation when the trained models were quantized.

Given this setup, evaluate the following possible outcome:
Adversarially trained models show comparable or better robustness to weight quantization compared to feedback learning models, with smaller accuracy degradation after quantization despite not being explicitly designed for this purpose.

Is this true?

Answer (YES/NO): NO